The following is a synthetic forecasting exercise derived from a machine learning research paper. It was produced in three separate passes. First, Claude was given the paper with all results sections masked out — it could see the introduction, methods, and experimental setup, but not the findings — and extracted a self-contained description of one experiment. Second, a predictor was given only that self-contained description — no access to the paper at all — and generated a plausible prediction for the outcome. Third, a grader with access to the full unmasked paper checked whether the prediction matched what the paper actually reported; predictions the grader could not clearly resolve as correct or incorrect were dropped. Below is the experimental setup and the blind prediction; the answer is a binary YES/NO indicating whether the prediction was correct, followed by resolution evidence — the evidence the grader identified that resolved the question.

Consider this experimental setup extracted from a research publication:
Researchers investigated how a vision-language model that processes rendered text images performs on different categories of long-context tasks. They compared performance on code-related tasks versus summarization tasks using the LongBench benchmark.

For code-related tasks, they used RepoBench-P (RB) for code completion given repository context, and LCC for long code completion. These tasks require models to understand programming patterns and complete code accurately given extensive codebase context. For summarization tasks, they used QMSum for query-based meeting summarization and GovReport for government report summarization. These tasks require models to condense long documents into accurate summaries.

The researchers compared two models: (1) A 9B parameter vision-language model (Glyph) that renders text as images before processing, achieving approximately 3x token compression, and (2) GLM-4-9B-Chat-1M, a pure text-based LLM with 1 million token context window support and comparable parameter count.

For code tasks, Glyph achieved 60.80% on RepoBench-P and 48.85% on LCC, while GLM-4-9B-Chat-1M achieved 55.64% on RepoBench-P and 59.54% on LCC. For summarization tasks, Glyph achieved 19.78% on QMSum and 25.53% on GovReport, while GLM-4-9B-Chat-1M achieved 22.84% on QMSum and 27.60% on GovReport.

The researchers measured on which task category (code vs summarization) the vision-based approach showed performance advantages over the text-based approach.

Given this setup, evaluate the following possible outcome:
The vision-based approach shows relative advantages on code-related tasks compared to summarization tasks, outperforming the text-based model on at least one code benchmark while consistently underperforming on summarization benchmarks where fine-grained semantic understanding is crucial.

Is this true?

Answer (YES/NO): YES